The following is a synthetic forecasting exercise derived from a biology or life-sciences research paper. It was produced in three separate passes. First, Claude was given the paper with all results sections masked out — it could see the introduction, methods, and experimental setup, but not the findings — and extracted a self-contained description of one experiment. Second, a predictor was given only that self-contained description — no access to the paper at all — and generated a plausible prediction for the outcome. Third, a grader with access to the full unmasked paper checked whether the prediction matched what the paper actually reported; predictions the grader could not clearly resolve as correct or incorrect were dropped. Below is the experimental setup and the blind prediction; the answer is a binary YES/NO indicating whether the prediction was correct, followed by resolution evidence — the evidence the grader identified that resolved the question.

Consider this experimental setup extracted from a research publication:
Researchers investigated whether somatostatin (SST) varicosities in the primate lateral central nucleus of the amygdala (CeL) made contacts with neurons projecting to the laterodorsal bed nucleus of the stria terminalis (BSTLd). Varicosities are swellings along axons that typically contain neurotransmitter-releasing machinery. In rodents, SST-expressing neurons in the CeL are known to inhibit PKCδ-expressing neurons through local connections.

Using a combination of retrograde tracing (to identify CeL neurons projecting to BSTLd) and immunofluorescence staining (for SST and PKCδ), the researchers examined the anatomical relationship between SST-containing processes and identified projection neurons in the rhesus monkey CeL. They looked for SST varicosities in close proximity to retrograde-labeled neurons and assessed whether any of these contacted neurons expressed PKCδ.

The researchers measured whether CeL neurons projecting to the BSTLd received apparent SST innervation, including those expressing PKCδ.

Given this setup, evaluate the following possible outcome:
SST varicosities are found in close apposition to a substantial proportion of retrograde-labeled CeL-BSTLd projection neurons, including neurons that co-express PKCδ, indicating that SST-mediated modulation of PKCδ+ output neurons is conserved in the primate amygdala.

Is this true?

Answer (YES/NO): NO